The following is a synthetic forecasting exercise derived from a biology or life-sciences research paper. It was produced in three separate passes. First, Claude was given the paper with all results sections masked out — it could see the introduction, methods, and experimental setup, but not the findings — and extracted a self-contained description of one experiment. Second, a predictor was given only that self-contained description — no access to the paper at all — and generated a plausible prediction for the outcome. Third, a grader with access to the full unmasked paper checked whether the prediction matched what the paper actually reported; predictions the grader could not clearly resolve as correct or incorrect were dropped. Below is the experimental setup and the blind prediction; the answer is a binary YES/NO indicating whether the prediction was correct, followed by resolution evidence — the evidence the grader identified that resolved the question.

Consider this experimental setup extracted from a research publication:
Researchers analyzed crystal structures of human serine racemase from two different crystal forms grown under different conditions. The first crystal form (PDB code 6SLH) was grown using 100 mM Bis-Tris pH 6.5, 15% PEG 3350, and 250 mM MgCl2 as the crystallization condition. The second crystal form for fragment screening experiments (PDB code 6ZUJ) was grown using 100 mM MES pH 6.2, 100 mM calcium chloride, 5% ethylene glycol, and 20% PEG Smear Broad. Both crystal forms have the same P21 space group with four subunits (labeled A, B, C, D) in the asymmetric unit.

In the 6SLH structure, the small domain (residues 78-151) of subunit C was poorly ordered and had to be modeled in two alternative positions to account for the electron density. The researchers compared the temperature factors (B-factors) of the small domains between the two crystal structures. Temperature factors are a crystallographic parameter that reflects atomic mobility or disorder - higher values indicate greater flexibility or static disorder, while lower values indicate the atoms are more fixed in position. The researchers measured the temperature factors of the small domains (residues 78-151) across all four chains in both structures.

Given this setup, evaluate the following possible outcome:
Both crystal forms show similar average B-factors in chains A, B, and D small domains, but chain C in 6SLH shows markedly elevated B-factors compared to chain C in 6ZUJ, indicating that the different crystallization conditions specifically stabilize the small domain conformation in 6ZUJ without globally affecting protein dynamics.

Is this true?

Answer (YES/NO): NO